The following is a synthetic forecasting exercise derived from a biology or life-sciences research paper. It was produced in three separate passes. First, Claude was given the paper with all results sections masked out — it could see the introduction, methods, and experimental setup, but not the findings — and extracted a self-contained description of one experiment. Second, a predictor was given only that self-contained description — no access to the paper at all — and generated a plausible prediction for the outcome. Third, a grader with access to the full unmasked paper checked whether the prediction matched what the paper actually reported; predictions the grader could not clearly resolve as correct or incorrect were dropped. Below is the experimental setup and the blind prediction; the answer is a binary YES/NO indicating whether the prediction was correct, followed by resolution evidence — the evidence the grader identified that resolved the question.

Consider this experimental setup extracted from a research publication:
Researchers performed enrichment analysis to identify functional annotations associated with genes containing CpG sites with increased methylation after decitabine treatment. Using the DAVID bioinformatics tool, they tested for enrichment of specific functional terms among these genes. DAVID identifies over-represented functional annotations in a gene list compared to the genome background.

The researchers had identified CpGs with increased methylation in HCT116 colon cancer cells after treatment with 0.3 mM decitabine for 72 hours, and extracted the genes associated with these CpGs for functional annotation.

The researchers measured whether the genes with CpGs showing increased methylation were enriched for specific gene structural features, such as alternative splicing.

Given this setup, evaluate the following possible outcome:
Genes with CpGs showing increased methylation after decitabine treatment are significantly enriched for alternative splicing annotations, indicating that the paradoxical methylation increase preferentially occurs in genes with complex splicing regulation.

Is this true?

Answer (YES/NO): YES